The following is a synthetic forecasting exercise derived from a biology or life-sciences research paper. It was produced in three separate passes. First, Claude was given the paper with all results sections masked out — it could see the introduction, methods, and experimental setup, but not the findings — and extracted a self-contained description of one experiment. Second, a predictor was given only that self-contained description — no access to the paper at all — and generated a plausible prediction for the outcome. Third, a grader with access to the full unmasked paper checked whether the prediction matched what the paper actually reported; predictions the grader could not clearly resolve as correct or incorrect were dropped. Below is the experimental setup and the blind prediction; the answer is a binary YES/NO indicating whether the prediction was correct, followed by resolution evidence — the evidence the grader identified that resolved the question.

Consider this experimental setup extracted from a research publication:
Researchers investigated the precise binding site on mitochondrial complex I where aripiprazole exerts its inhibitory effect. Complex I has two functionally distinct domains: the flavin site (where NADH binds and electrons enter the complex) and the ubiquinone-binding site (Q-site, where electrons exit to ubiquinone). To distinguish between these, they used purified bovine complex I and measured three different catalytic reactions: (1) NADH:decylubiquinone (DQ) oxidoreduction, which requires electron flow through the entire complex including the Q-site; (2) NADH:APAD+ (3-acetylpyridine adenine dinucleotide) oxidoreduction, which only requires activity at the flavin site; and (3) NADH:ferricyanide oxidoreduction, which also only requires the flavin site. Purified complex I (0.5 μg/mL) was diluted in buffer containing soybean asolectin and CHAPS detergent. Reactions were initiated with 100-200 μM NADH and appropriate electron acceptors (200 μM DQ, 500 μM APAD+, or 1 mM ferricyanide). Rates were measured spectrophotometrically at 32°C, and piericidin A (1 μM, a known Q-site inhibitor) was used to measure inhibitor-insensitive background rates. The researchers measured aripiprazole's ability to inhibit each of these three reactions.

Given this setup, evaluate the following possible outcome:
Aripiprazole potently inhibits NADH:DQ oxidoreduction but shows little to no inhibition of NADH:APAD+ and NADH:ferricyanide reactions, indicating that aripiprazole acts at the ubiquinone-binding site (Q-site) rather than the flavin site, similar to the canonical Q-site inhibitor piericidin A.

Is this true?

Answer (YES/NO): YES